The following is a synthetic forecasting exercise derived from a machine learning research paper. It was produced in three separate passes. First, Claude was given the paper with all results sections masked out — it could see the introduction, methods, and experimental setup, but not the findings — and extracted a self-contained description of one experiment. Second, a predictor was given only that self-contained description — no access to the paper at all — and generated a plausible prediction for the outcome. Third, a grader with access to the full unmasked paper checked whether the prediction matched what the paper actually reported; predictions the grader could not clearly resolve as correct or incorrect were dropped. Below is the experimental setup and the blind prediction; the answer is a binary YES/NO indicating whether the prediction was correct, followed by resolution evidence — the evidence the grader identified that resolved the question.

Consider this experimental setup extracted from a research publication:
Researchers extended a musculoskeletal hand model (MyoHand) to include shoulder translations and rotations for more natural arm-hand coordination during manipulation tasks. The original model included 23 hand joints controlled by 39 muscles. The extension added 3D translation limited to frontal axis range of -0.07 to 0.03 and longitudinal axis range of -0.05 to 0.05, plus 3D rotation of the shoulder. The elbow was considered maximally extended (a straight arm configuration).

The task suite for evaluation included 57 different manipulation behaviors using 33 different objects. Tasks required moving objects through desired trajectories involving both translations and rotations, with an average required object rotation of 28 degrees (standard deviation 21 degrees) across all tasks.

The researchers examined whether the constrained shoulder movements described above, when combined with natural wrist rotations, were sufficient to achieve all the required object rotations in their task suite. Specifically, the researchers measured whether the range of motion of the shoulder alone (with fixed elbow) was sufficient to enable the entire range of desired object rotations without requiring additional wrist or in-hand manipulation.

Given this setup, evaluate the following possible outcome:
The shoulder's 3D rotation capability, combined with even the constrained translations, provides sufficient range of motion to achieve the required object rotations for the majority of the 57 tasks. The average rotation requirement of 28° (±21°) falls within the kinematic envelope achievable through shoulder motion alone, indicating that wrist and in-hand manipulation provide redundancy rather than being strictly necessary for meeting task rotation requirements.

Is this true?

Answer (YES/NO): NO